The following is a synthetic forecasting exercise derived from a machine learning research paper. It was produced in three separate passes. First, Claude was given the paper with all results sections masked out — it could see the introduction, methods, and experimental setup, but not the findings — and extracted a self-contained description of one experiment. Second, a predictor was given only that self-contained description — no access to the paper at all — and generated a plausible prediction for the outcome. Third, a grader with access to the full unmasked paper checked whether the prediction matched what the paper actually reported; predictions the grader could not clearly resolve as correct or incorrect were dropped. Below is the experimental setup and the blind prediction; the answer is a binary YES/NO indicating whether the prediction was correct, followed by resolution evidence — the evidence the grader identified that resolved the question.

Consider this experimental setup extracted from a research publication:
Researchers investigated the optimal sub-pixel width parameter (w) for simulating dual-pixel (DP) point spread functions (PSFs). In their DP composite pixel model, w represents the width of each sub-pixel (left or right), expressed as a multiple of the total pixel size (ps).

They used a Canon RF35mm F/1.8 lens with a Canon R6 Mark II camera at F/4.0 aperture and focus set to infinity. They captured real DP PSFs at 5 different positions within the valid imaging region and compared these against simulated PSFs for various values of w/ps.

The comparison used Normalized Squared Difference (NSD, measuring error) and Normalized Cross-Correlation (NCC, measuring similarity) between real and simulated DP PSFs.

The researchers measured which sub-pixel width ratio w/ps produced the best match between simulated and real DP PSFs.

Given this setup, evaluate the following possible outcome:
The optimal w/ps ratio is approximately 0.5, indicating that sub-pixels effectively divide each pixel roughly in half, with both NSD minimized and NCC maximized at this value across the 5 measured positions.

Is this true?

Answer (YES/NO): NO